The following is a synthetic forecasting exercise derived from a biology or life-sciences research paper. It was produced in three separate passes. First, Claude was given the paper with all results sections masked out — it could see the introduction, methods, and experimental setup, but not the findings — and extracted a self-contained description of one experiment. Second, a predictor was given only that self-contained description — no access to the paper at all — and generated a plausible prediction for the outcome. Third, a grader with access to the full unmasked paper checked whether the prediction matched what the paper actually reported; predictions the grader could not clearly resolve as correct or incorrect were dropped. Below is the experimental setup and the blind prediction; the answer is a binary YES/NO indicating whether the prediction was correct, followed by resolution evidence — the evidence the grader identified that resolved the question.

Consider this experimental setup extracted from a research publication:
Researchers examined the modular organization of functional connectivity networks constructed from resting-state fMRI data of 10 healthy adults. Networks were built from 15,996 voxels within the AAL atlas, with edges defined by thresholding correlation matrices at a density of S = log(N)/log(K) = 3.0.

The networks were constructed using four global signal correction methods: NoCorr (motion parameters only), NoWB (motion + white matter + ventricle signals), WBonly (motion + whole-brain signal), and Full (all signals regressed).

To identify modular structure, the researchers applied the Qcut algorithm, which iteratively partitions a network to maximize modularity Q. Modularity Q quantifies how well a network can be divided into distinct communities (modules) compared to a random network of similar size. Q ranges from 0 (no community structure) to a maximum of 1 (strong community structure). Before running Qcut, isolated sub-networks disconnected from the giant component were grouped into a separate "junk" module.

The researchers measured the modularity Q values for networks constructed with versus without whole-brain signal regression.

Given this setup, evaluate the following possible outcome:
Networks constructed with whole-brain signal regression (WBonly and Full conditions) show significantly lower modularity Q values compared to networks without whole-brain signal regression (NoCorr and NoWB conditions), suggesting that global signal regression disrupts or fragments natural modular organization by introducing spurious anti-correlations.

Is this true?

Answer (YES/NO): NO